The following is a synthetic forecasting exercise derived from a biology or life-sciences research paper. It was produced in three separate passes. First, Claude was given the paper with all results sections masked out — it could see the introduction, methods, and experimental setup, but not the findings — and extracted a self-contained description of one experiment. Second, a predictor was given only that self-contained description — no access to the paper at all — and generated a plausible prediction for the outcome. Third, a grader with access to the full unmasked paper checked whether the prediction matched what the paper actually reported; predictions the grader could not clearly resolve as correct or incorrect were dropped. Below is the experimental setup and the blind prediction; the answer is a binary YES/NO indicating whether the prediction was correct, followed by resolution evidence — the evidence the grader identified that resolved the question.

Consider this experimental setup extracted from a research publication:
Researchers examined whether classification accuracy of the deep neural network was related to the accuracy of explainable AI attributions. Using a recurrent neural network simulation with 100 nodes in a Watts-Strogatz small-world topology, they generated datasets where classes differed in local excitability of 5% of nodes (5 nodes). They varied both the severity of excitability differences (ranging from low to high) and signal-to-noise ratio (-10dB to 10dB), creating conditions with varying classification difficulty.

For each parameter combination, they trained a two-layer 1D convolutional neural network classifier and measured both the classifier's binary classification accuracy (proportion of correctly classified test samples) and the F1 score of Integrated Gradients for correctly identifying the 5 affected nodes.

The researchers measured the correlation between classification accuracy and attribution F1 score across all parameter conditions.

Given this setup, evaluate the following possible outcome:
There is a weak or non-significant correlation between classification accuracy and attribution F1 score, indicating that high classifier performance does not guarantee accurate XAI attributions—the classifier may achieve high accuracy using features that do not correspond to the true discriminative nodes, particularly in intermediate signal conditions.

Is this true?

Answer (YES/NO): NO